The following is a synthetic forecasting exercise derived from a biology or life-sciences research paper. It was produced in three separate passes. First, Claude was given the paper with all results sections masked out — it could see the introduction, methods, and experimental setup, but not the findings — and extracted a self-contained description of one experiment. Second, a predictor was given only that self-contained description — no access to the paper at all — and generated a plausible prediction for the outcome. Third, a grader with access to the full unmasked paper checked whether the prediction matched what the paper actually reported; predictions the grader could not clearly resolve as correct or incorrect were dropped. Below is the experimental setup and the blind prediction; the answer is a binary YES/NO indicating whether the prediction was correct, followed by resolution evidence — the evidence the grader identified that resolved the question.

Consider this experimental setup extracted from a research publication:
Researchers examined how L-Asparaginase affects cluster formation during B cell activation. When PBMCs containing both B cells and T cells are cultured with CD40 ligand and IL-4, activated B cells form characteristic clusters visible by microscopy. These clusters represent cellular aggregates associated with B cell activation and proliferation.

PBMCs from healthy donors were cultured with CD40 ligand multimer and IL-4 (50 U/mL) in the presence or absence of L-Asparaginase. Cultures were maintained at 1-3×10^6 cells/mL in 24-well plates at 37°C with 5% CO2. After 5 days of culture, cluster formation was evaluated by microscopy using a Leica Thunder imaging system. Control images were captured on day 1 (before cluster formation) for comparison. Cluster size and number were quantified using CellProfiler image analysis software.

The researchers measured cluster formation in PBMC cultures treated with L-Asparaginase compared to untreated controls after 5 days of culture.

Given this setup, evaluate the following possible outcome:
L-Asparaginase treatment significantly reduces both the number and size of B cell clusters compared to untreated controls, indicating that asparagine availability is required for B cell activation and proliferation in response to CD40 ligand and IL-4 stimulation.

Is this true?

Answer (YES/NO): YES